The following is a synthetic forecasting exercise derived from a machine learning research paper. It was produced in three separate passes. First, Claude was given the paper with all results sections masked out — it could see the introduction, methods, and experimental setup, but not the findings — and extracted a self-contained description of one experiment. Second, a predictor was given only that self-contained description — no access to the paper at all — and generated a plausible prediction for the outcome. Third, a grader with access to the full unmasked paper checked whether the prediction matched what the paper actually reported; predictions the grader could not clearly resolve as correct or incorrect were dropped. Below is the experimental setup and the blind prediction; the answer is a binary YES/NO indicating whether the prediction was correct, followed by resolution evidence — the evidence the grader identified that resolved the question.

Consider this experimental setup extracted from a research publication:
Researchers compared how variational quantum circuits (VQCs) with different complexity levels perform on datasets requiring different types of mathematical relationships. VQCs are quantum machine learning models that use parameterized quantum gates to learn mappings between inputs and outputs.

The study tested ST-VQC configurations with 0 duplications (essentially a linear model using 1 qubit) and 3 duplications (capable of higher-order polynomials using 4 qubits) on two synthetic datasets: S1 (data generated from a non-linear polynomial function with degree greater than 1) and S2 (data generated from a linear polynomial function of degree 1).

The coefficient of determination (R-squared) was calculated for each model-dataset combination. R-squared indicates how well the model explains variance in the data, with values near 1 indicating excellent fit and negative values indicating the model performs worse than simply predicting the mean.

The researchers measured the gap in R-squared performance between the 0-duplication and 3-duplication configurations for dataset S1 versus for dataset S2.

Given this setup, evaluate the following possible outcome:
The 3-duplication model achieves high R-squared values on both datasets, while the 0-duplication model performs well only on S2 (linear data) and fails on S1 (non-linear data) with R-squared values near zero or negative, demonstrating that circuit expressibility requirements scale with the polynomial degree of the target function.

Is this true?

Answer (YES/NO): YES